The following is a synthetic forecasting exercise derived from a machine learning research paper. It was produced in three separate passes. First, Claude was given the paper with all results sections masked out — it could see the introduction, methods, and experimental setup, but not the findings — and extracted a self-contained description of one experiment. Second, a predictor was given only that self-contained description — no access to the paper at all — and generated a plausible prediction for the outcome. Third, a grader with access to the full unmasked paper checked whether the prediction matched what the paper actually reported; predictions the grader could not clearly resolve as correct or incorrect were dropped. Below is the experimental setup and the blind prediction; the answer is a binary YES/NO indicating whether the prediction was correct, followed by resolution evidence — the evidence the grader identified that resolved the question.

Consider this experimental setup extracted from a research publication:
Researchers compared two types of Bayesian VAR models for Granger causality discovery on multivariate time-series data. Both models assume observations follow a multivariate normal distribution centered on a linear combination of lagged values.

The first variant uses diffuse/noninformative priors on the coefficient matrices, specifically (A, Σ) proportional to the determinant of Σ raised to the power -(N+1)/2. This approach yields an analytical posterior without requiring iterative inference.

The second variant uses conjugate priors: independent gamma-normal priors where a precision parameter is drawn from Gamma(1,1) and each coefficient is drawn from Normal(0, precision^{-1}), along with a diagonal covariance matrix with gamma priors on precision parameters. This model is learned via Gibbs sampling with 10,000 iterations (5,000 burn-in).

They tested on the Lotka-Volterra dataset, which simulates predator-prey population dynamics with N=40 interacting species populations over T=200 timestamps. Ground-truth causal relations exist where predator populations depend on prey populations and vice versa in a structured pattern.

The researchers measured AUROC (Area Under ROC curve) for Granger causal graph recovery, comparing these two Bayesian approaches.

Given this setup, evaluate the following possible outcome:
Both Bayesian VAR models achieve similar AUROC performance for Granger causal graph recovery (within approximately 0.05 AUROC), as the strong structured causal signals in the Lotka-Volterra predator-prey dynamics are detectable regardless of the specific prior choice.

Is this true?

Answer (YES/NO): NO